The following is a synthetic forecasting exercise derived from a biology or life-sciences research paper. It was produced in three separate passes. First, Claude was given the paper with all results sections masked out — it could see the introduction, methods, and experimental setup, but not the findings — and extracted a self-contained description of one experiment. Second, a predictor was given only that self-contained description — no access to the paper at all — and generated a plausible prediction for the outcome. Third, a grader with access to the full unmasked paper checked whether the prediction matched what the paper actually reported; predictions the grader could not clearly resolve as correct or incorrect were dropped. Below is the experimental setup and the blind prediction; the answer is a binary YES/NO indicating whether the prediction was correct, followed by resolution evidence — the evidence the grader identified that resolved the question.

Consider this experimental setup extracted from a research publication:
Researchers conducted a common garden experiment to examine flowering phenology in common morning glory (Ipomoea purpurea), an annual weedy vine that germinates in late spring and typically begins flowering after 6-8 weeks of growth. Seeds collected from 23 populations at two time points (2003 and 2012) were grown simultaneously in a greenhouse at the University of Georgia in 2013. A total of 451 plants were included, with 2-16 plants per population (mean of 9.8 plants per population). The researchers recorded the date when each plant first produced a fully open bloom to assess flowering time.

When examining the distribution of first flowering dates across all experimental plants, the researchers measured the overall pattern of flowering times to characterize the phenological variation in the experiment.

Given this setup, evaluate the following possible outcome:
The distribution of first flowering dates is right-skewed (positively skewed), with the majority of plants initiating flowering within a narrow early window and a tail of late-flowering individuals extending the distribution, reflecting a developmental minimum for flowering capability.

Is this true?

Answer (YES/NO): NO